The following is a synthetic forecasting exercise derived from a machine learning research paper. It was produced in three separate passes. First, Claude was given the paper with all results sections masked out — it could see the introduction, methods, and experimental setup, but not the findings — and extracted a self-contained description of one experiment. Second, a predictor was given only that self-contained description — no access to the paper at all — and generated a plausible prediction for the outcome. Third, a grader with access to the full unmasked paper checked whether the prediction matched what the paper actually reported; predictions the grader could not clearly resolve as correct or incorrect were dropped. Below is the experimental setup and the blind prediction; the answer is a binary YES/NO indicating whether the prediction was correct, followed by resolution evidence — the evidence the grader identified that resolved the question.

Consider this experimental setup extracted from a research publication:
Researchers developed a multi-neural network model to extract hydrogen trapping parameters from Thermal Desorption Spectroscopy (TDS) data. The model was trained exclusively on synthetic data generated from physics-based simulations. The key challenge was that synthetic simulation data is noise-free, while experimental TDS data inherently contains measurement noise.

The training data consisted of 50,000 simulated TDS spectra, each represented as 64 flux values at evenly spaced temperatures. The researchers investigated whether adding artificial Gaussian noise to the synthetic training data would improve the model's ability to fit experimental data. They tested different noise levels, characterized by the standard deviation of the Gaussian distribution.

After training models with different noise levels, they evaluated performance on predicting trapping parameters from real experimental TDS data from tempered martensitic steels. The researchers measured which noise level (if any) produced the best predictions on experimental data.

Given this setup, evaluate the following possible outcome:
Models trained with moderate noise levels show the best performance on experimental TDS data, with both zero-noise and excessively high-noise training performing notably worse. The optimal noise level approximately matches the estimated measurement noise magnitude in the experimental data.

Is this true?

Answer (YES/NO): NO